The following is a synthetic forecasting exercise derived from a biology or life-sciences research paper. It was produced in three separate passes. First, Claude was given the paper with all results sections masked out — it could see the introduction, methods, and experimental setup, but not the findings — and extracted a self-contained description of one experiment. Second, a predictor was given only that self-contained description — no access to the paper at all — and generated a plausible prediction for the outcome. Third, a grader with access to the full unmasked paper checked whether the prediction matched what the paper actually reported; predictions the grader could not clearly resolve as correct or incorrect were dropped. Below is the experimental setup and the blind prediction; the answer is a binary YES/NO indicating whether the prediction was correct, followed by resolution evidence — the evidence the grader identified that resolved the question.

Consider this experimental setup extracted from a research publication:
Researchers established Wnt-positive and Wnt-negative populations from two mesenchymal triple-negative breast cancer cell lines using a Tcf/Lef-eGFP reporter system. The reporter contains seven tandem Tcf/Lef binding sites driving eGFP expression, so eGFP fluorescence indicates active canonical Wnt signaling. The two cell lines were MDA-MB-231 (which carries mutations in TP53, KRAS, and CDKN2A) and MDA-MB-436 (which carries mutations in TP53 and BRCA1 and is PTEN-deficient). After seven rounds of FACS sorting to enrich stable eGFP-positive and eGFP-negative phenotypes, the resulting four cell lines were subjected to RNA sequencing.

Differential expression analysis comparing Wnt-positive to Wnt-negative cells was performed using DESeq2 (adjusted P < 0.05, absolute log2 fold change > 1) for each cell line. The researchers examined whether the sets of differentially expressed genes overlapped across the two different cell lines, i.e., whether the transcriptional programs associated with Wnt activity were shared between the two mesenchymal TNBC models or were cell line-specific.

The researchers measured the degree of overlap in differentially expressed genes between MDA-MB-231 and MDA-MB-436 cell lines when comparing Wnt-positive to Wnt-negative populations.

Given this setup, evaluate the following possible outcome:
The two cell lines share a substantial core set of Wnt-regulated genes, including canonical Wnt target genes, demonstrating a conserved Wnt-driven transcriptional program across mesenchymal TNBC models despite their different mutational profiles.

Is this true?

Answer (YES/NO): NO